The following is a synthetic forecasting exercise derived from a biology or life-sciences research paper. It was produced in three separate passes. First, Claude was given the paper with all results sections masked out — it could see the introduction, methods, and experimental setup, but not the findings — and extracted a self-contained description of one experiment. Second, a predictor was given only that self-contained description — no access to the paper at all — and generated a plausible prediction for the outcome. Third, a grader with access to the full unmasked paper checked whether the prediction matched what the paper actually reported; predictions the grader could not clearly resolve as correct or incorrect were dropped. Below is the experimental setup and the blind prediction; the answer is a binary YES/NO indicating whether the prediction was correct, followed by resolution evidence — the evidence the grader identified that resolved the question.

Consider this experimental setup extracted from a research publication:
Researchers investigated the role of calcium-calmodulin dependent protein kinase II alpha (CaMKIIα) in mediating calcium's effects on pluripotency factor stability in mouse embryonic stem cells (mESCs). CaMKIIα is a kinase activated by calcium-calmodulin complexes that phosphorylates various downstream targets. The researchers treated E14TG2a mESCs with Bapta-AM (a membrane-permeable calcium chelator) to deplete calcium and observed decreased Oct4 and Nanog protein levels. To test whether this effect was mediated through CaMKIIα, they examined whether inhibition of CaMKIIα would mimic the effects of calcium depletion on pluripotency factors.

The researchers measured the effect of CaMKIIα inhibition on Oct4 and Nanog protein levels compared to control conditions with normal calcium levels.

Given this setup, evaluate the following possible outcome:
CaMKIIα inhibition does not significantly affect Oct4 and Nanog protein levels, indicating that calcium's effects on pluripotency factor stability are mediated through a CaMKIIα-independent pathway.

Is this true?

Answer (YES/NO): NO